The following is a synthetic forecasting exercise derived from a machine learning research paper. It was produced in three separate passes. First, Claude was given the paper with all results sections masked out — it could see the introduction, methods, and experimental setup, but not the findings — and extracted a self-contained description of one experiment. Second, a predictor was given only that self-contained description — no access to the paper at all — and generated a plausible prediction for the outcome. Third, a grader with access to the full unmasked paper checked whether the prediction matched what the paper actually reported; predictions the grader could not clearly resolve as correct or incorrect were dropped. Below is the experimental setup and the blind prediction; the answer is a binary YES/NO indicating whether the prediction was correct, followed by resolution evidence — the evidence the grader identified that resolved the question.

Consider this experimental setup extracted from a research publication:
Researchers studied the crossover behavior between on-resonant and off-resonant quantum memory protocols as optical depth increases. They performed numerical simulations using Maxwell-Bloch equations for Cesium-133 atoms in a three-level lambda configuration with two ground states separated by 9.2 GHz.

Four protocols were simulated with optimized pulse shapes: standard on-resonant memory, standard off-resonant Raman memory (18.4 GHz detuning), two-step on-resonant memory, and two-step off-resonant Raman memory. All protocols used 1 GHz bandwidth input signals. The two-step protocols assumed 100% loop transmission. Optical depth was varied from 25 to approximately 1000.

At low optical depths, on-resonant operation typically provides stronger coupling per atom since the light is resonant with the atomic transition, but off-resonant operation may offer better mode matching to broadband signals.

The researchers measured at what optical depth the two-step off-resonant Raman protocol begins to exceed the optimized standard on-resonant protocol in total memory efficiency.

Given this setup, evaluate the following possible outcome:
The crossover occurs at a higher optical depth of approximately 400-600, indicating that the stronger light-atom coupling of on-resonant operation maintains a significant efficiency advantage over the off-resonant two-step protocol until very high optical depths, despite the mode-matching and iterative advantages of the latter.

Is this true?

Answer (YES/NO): YES